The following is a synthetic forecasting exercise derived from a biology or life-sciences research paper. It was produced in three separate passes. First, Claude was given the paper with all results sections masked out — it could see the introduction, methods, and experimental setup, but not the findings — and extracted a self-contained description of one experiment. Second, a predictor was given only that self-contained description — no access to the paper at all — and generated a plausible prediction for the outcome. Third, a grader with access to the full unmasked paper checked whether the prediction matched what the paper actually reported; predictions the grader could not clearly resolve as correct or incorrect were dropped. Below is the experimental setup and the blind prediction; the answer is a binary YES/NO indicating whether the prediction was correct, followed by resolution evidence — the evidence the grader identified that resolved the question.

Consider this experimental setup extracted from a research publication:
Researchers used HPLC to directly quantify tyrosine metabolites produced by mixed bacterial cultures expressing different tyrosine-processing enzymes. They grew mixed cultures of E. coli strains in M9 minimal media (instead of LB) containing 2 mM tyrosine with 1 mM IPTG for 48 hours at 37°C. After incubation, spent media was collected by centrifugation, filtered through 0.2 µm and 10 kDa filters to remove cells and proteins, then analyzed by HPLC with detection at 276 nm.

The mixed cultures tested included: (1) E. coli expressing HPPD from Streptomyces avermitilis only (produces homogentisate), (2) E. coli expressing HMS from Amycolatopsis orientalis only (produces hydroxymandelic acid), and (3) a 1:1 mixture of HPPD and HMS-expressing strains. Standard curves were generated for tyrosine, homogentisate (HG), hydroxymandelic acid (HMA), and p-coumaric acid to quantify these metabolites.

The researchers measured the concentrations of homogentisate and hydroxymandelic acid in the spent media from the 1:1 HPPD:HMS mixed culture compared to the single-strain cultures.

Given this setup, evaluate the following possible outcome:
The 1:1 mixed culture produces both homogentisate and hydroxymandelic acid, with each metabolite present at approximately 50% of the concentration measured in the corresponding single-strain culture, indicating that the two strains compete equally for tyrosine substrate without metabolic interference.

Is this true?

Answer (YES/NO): NO